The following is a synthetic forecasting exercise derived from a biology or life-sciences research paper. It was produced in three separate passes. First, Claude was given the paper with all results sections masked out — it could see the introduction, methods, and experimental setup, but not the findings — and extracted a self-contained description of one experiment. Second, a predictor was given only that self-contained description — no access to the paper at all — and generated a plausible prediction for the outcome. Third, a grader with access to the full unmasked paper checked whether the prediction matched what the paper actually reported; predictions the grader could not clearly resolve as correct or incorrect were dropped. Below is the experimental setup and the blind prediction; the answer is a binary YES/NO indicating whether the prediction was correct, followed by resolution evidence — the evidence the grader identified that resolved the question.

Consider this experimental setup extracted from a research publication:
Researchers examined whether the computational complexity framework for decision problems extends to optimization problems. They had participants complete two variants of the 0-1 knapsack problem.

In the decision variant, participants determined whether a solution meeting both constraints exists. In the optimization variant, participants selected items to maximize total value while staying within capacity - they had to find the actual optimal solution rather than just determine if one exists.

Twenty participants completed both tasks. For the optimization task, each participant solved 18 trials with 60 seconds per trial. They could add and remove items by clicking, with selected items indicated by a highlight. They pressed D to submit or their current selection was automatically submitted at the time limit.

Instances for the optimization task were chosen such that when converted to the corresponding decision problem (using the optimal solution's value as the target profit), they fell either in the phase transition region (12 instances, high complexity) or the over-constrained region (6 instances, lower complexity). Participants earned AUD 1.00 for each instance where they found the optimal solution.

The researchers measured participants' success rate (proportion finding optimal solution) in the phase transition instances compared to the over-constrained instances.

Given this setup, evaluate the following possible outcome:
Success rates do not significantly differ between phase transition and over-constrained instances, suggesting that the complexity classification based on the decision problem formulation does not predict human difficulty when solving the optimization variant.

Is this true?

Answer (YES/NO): NO